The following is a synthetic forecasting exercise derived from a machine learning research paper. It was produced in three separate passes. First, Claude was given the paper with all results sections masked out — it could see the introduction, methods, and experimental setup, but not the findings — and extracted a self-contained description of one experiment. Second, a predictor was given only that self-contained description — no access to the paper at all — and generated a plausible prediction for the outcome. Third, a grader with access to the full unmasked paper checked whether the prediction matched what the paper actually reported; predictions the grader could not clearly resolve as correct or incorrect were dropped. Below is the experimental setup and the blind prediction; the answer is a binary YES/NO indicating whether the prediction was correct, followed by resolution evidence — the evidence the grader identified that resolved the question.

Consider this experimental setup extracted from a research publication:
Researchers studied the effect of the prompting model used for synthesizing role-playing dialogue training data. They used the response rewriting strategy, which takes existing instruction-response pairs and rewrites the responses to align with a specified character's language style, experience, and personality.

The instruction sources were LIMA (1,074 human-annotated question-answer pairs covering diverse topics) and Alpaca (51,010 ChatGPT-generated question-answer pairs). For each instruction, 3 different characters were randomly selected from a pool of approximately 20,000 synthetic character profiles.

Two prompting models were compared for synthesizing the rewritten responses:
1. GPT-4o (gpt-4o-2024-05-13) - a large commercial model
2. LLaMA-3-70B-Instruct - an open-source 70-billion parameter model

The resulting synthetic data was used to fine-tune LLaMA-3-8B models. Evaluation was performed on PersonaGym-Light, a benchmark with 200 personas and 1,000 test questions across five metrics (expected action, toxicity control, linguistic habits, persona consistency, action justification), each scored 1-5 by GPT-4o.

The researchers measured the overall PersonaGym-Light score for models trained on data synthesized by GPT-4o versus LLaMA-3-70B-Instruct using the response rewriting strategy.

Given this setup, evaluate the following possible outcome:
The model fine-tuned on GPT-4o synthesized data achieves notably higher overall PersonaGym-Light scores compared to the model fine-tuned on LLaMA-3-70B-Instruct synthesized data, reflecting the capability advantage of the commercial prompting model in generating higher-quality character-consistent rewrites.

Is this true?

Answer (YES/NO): NO